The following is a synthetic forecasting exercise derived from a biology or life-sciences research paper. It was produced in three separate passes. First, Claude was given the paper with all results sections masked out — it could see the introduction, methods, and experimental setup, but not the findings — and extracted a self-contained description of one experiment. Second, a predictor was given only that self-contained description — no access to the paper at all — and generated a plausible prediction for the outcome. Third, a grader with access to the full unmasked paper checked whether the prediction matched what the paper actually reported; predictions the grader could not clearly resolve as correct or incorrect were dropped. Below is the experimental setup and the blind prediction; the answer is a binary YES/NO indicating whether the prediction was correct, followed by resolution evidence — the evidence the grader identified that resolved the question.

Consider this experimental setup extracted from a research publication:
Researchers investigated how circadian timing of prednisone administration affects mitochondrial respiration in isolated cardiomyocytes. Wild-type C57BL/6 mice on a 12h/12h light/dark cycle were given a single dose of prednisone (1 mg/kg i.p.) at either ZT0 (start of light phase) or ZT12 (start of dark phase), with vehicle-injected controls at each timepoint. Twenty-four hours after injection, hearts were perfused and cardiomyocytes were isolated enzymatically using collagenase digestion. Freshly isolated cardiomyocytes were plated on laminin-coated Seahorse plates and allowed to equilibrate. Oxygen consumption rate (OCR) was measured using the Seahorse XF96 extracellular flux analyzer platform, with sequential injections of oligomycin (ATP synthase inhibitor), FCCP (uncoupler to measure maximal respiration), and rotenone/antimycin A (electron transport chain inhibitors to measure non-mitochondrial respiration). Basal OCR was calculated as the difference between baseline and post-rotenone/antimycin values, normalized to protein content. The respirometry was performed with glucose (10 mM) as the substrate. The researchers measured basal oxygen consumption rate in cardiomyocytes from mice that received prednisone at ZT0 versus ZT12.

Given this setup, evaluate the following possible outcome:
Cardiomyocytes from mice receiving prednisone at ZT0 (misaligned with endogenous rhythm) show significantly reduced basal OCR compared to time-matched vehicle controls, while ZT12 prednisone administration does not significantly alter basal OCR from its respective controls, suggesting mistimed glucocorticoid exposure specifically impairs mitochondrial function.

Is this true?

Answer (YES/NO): NO